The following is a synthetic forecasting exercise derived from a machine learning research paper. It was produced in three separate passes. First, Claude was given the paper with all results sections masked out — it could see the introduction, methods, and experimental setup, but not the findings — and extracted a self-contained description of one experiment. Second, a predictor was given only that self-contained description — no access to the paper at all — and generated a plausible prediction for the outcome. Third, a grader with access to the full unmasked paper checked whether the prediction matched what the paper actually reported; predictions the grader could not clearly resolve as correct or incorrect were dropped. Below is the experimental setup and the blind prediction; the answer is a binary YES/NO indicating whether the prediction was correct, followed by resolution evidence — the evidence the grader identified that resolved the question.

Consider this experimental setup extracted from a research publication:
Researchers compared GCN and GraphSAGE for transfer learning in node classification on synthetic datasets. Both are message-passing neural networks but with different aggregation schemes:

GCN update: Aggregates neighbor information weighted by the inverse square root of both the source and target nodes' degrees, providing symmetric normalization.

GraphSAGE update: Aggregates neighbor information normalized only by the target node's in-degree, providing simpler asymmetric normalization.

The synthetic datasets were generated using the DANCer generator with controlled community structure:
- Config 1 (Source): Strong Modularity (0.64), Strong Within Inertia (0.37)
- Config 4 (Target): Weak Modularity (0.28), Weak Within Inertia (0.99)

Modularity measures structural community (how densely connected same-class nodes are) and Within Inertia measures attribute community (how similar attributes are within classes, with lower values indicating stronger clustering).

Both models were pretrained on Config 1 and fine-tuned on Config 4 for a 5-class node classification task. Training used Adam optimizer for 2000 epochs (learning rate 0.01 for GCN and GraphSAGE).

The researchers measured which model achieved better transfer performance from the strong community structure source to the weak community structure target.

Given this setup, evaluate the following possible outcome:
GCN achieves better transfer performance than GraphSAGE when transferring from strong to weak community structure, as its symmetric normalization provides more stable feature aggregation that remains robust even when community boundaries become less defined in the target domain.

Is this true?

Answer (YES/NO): NO